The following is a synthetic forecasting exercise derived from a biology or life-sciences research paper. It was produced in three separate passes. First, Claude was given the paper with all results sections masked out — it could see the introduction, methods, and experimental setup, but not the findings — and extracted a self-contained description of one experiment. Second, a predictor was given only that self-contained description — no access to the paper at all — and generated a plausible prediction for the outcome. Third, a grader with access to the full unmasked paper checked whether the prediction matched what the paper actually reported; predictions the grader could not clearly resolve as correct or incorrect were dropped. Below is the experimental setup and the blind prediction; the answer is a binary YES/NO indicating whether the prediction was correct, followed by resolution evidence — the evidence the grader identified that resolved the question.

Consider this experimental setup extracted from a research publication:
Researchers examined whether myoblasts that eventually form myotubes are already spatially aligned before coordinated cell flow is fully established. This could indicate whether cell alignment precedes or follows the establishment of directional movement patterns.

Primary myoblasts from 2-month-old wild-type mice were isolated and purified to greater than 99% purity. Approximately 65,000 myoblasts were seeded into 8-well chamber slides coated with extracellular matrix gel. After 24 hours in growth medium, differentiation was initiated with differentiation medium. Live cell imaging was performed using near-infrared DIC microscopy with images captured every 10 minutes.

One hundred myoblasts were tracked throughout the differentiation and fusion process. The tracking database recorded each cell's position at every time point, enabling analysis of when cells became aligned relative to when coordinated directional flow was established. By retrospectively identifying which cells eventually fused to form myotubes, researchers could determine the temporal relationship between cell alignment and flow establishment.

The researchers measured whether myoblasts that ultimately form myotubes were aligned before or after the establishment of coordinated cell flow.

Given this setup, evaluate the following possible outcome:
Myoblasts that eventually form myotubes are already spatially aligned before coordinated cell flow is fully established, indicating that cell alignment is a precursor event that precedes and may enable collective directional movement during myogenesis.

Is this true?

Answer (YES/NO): YES